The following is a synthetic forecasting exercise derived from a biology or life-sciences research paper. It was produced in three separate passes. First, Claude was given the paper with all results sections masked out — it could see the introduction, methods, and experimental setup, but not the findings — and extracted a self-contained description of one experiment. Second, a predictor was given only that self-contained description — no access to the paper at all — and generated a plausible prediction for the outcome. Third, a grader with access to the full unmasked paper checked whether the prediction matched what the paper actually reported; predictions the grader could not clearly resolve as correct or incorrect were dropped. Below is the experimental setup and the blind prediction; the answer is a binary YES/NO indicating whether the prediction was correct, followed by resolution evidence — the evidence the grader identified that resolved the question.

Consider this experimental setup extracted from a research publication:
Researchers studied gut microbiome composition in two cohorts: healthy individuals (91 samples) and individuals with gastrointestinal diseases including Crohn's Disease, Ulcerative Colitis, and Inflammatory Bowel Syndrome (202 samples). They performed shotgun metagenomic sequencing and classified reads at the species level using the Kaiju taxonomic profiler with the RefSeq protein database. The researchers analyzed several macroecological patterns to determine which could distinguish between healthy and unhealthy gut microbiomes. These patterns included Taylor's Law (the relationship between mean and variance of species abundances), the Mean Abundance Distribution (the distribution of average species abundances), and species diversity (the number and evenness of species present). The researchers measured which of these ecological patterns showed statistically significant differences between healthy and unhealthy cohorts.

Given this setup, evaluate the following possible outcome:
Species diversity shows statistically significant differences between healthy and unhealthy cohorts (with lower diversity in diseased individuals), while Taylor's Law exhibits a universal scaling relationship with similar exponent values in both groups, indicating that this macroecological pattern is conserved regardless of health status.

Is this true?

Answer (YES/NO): NO